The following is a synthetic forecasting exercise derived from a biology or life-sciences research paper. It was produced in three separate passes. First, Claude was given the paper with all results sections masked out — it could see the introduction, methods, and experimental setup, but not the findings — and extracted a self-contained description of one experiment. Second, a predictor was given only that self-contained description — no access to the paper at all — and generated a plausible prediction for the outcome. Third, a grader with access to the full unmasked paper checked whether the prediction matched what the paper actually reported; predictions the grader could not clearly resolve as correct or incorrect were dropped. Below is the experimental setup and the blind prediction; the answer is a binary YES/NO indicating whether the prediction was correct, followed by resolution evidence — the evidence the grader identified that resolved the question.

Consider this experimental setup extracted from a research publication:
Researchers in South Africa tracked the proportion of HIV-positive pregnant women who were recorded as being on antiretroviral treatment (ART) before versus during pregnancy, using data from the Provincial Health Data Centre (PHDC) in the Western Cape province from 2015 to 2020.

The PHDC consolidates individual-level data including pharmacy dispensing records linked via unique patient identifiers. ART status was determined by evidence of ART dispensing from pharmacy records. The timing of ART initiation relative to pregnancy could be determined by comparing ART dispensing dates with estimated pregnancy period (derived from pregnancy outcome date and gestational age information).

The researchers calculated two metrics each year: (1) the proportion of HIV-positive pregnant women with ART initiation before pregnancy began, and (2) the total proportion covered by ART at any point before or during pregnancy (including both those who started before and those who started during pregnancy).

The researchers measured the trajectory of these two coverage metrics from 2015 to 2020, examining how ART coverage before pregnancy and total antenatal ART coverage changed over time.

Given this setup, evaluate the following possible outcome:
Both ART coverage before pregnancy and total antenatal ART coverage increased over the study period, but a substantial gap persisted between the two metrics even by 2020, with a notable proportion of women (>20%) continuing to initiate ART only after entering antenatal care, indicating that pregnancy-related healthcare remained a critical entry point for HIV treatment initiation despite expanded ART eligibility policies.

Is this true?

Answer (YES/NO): NO